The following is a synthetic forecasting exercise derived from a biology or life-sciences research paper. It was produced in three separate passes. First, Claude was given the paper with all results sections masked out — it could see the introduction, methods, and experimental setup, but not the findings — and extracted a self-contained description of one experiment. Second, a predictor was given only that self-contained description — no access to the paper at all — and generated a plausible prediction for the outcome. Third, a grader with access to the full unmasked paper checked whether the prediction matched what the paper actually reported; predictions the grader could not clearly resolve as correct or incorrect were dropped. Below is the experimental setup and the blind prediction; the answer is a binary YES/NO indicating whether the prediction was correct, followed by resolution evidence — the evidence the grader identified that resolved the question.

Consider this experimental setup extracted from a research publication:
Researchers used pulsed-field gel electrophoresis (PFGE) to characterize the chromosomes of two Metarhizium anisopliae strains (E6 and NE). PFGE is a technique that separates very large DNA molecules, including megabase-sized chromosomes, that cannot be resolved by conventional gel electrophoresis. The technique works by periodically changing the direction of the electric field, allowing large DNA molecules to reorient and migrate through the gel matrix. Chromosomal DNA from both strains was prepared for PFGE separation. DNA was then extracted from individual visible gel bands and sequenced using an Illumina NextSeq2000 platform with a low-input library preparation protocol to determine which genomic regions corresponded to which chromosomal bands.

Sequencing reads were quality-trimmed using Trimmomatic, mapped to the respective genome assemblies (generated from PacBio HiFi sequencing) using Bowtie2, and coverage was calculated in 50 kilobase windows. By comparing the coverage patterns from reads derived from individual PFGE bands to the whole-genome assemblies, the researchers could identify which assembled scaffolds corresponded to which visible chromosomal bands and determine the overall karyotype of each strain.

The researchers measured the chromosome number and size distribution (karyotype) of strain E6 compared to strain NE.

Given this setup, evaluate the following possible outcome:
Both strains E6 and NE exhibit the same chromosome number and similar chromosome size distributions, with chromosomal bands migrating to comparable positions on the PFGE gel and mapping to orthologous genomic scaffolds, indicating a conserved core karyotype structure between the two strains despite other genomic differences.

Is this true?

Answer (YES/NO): NO